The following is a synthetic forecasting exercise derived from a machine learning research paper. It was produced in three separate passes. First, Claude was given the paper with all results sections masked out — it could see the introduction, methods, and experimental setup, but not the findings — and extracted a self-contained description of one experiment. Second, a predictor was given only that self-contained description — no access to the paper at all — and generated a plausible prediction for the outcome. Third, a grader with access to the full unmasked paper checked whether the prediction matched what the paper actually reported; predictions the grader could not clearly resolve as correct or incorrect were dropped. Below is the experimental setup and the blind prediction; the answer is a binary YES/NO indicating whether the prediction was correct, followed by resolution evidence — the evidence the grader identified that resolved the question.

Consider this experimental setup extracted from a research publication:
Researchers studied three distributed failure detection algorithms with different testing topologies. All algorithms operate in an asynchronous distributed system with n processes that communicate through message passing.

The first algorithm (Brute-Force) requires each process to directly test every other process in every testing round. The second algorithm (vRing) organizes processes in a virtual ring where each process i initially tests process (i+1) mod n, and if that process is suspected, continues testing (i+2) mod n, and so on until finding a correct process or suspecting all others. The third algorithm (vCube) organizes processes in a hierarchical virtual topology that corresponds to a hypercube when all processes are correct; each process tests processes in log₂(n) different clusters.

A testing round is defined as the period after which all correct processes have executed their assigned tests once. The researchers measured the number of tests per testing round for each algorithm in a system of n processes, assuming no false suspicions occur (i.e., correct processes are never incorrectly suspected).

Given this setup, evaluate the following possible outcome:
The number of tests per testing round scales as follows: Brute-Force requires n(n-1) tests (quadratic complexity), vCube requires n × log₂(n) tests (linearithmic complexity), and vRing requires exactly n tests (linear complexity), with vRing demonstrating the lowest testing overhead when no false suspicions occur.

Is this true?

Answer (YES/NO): YES